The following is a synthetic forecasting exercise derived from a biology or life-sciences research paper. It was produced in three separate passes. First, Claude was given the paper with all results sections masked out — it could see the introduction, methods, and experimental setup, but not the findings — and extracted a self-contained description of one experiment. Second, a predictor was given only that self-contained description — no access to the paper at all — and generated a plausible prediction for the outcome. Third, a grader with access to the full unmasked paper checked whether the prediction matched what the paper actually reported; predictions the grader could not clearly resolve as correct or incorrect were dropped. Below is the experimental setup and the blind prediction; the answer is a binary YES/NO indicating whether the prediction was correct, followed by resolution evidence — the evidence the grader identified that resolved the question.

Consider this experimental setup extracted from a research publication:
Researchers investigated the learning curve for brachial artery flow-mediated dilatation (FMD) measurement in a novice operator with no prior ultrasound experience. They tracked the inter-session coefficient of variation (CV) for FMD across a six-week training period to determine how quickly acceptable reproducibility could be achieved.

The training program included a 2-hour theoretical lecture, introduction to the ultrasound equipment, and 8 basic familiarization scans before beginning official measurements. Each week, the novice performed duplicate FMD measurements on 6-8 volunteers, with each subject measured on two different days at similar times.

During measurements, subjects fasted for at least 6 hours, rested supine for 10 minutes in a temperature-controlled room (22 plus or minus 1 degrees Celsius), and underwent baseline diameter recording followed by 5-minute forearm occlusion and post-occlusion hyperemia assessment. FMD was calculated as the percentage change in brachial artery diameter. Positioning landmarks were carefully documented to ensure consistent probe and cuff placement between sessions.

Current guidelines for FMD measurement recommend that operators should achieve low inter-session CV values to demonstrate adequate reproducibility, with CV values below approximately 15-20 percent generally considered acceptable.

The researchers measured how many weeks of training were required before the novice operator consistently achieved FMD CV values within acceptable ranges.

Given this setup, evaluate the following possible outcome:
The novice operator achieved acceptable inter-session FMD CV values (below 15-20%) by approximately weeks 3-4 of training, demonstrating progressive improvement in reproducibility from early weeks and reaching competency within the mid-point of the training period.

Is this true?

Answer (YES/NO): NO